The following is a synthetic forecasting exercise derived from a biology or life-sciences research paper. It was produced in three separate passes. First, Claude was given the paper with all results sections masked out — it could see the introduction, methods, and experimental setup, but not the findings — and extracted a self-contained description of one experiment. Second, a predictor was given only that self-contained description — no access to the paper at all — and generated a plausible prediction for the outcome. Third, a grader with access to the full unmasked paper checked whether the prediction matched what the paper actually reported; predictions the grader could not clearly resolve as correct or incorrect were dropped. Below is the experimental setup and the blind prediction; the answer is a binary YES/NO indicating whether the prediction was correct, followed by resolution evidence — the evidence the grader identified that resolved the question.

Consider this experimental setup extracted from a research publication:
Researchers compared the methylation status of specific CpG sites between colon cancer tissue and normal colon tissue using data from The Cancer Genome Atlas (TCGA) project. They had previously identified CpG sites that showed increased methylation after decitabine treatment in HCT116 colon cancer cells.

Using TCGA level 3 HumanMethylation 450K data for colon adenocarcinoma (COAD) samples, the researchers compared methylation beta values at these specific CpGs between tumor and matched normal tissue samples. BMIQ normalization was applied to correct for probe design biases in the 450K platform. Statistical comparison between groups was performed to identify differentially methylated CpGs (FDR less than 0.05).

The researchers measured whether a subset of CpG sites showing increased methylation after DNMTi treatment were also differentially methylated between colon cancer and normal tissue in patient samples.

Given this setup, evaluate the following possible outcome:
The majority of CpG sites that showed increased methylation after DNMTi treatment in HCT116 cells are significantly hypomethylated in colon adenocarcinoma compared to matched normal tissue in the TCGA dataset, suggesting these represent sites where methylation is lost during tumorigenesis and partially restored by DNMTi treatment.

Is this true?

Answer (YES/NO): NO